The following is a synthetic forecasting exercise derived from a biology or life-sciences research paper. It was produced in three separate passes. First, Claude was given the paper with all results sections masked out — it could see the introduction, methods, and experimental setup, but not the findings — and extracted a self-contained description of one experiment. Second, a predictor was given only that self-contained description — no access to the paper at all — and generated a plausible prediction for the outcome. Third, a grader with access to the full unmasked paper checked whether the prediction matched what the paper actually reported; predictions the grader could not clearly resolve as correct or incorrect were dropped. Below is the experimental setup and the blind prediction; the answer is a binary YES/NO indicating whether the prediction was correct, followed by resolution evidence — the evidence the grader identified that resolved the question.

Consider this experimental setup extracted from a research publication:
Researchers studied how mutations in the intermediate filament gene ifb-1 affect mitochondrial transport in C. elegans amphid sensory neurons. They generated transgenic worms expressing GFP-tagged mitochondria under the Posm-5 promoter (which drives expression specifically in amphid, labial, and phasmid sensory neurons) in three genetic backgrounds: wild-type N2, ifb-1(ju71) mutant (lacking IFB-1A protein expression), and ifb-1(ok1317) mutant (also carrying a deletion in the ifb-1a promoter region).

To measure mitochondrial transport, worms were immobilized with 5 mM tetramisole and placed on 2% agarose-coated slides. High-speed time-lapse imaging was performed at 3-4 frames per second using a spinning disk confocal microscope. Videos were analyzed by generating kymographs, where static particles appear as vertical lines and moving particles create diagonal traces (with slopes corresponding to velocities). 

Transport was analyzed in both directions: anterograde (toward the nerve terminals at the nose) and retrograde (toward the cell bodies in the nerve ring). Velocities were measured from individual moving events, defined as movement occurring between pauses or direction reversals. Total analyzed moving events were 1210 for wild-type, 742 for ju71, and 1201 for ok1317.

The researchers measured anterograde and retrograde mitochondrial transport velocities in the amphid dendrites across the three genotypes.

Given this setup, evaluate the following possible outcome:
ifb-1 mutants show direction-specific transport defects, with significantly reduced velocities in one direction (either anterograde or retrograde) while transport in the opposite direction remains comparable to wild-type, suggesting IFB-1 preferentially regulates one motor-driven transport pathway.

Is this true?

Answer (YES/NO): NO